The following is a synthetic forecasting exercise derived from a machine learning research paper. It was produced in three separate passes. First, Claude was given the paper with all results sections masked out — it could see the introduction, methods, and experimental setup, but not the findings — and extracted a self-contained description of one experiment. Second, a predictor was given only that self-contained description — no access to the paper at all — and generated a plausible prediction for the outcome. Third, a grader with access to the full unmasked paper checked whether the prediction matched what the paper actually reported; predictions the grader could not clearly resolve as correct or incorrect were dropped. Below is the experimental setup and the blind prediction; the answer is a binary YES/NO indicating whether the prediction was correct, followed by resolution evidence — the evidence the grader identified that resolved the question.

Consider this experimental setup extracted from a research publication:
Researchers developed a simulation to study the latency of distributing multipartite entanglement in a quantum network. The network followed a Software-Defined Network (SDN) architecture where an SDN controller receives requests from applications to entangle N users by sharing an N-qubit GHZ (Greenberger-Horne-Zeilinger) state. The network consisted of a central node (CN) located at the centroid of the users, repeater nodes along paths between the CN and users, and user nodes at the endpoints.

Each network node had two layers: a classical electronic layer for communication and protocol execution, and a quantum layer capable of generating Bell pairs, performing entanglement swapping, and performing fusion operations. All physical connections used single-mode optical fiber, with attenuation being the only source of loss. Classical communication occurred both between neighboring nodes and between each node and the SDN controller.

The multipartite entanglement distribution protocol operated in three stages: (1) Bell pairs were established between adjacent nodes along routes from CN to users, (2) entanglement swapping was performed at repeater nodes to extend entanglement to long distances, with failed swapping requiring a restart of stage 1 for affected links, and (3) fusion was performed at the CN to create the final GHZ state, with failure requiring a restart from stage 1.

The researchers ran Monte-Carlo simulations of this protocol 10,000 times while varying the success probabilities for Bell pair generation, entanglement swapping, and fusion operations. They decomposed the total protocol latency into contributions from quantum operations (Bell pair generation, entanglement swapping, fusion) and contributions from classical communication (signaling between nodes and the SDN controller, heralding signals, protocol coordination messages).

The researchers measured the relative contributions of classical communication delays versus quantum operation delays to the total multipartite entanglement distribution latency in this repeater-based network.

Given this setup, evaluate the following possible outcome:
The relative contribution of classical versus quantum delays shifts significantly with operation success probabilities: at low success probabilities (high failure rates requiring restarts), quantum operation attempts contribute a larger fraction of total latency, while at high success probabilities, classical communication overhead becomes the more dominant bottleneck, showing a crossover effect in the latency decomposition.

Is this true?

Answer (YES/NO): NO